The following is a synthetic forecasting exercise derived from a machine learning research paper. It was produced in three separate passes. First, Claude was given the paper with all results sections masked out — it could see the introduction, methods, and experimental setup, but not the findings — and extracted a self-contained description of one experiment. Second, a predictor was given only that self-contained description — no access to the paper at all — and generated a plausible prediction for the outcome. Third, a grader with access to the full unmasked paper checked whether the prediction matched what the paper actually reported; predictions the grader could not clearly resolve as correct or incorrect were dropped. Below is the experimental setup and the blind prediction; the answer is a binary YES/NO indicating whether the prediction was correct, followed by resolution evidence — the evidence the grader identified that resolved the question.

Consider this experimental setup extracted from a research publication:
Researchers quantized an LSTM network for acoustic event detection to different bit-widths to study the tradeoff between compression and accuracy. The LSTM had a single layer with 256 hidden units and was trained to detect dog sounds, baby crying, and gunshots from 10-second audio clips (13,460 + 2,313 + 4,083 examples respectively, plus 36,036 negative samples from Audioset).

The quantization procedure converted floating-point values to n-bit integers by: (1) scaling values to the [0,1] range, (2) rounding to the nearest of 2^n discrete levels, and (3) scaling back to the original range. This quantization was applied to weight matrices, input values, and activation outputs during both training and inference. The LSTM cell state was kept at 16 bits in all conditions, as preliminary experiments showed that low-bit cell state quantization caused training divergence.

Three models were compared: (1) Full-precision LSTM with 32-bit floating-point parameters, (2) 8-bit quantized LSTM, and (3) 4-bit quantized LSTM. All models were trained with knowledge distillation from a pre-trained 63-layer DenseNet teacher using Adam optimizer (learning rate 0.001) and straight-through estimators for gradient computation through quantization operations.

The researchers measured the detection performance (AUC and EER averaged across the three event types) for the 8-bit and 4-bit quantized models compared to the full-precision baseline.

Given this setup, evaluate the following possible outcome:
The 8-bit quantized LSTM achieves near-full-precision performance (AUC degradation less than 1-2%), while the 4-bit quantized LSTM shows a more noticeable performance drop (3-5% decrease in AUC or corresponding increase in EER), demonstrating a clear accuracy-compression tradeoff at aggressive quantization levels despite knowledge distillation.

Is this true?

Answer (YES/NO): NO